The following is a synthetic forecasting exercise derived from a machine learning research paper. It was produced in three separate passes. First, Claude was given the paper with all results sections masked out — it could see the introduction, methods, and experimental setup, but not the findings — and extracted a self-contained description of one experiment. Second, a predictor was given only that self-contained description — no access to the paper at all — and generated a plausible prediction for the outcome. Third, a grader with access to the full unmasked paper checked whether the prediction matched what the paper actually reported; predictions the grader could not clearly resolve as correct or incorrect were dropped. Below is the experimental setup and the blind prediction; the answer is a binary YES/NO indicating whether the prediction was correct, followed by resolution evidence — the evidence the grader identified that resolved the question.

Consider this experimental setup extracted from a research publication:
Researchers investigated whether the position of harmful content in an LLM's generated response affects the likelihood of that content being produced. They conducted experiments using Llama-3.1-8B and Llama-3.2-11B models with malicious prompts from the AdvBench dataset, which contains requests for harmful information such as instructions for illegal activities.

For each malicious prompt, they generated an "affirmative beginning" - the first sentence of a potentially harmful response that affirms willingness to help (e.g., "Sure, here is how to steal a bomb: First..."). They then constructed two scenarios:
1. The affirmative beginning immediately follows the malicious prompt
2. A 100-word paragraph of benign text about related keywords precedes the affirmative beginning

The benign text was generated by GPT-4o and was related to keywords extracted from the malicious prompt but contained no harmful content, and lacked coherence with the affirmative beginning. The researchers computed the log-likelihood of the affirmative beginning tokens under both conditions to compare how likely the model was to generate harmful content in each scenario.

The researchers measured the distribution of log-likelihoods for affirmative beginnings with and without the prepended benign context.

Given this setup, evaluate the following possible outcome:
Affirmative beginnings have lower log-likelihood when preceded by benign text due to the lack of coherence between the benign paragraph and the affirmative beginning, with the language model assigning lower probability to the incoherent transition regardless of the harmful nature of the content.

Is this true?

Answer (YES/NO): NO